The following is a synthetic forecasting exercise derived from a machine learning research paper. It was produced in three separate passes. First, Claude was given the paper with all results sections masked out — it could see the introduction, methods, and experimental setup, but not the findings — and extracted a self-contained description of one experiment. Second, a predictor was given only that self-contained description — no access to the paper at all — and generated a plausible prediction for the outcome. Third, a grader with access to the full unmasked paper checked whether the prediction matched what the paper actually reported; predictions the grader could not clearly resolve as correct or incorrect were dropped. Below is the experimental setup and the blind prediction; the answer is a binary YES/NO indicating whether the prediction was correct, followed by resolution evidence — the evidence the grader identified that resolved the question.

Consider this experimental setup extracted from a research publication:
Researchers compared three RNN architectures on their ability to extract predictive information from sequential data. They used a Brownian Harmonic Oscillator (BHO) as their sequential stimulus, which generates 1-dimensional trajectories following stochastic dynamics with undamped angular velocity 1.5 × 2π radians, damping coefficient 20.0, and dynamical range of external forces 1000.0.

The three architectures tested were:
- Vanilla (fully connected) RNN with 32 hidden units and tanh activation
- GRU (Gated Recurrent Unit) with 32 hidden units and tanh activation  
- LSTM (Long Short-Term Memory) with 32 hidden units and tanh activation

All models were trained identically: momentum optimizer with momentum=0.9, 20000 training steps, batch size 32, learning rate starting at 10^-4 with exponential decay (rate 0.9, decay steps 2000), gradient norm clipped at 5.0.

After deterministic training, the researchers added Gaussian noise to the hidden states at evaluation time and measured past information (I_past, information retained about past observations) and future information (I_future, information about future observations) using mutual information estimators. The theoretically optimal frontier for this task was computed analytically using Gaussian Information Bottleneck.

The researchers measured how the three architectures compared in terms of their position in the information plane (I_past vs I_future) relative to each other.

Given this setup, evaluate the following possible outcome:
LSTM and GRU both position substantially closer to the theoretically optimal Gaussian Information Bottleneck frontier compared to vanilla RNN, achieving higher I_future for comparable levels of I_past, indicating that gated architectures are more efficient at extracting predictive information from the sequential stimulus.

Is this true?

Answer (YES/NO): NO